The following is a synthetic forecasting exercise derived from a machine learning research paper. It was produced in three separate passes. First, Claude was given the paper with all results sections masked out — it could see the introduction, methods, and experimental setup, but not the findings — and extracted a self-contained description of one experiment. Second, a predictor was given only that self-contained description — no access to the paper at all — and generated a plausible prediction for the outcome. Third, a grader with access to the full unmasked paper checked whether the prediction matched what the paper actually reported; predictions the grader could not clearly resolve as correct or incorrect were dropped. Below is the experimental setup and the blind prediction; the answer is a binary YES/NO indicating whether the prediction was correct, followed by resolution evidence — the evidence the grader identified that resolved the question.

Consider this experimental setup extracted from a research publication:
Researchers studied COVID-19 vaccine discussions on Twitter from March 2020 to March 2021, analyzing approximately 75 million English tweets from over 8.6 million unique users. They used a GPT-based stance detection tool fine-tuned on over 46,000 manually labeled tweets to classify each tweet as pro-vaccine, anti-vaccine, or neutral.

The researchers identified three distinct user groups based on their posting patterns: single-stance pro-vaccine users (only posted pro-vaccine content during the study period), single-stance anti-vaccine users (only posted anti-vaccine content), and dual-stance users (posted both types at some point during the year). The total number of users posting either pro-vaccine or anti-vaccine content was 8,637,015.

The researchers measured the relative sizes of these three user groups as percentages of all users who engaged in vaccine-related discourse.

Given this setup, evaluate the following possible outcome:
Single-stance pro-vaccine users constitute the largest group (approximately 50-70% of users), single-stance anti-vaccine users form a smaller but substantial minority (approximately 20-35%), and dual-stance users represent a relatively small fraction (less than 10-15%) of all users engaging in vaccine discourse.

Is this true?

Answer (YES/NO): NO